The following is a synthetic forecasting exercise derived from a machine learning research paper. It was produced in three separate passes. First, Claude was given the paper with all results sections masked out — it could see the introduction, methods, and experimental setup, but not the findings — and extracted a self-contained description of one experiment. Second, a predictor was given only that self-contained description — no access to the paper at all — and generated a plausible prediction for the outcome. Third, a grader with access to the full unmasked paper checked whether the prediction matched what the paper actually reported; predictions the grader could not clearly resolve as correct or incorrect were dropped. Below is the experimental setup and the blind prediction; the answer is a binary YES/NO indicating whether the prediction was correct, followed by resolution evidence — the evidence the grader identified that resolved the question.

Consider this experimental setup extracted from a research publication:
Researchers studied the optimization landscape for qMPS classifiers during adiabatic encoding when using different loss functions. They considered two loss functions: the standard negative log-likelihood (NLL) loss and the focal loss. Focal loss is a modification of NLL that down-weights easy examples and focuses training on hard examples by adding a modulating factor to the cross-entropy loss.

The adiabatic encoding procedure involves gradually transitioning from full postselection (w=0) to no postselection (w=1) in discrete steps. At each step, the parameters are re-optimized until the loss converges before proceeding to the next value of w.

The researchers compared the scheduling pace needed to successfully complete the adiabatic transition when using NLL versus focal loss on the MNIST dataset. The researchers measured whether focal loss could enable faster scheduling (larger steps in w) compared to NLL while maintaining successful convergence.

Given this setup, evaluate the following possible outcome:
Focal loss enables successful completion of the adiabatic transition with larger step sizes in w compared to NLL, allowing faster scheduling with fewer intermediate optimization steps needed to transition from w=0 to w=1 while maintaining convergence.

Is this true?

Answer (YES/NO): YES